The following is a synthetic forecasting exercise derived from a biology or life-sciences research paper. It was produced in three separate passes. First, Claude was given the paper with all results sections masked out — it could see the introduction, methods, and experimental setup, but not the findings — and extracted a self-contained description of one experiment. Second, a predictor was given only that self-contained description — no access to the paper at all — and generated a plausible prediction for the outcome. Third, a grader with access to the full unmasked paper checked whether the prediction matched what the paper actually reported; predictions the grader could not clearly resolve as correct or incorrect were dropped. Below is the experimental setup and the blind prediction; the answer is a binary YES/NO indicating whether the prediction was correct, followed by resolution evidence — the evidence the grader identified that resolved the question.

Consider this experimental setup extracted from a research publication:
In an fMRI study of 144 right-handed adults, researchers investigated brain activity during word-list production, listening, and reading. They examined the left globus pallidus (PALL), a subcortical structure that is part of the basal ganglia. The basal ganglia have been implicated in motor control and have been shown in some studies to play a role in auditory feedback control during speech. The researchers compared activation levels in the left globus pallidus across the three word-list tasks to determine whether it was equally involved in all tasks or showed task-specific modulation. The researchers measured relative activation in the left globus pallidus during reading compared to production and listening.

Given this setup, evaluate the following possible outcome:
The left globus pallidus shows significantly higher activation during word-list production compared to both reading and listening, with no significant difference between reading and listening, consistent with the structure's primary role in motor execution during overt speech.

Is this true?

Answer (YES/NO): NO